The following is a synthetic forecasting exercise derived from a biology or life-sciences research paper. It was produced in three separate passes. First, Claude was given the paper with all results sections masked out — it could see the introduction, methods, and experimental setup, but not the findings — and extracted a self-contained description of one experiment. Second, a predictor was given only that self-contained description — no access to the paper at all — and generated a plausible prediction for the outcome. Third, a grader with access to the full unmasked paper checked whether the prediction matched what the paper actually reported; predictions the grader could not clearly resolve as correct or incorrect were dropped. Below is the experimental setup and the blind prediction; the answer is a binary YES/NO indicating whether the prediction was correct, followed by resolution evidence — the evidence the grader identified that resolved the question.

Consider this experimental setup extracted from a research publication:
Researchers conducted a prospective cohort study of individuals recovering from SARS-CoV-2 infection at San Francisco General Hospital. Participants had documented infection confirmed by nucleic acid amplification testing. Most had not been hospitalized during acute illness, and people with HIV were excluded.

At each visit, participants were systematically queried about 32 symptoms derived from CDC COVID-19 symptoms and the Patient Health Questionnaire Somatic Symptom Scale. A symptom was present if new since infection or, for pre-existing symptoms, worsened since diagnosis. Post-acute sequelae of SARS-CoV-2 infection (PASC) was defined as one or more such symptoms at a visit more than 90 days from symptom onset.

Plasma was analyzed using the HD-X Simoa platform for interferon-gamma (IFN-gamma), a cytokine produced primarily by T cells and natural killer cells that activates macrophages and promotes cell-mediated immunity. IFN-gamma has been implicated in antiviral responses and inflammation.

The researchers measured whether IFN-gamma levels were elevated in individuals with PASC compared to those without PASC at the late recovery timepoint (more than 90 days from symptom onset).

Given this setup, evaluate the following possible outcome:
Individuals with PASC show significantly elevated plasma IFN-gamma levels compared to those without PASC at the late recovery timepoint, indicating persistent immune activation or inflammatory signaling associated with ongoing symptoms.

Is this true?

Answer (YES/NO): NO